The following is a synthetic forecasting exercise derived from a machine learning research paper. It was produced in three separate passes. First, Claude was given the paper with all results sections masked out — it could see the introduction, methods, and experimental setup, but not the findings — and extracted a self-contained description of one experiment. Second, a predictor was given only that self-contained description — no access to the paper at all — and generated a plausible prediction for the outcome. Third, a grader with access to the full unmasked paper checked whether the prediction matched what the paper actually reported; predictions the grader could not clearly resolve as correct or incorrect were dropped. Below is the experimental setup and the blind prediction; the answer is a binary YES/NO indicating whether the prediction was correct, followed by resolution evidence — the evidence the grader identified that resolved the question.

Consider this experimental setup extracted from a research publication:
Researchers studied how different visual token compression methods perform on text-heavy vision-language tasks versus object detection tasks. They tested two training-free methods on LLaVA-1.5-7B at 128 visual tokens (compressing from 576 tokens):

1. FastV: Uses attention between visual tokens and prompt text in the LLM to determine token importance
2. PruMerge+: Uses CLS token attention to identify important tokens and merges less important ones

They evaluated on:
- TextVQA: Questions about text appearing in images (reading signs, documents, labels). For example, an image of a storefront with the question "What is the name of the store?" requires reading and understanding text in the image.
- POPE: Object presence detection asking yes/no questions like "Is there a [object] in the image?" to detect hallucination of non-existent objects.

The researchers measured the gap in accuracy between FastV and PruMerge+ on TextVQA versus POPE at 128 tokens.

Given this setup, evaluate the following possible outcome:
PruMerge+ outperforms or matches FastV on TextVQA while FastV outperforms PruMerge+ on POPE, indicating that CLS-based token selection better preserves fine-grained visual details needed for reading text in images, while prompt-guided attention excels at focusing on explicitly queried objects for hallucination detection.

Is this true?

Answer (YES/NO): NO